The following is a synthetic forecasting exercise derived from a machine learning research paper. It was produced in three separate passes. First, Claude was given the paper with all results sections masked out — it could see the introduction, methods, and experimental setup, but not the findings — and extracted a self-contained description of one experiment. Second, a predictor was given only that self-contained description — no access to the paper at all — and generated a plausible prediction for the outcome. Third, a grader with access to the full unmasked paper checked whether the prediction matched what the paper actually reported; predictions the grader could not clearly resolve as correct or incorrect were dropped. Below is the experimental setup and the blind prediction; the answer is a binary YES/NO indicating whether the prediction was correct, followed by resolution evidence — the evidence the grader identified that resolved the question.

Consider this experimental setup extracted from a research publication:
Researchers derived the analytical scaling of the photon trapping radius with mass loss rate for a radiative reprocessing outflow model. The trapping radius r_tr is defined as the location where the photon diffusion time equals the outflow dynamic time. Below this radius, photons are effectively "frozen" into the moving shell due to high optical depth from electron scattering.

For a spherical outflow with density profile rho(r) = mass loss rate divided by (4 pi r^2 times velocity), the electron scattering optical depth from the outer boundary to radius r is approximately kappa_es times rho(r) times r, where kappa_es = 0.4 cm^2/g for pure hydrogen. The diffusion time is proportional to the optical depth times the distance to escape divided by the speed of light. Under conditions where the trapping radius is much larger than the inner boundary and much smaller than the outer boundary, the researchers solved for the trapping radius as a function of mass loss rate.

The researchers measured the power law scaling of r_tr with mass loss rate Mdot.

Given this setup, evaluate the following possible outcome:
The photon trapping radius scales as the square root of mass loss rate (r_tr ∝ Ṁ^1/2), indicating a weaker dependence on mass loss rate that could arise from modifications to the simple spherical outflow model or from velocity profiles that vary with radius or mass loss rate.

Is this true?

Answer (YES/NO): NO